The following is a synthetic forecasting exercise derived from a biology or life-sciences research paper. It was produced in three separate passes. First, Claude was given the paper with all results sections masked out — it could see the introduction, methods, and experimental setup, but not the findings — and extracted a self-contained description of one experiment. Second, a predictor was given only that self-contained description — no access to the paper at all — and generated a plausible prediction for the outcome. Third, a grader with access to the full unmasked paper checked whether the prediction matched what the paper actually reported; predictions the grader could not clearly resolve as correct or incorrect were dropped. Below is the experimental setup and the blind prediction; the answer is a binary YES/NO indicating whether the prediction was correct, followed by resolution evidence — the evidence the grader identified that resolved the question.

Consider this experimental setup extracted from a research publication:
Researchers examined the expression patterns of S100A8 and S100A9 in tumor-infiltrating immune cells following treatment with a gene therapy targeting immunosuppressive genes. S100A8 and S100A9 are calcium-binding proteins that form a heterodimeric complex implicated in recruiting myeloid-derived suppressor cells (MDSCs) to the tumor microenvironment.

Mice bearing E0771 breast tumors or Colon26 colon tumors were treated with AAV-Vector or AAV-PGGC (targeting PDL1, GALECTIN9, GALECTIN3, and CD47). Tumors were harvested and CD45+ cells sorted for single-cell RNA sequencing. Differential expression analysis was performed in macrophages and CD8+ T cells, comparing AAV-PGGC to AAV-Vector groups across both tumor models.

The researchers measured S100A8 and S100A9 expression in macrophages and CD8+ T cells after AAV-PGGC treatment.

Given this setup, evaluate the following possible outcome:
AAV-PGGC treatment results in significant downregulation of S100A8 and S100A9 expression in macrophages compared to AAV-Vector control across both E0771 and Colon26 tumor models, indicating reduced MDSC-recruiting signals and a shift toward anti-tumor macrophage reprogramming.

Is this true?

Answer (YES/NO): YES